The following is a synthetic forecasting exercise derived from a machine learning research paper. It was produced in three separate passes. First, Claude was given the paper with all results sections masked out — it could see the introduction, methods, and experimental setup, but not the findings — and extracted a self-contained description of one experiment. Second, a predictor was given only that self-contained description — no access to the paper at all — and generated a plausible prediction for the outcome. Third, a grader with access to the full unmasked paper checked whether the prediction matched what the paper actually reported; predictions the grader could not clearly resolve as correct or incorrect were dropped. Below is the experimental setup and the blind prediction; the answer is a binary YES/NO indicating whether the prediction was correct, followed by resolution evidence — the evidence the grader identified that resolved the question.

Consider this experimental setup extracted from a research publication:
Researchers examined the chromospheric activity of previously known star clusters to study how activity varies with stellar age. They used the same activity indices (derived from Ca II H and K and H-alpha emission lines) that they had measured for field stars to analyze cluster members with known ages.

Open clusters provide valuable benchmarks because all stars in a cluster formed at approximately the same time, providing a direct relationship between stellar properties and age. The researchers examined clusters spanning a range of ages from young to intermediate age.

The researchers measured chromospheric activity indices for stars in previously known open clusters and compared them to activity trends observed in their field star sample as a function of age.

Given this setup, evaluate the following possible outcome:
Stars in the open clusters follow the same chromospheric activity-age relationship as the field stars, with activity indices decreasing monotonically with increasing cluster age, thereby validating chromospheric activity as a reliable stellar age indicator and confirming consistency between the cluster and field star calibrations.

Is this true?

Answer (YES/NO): NO